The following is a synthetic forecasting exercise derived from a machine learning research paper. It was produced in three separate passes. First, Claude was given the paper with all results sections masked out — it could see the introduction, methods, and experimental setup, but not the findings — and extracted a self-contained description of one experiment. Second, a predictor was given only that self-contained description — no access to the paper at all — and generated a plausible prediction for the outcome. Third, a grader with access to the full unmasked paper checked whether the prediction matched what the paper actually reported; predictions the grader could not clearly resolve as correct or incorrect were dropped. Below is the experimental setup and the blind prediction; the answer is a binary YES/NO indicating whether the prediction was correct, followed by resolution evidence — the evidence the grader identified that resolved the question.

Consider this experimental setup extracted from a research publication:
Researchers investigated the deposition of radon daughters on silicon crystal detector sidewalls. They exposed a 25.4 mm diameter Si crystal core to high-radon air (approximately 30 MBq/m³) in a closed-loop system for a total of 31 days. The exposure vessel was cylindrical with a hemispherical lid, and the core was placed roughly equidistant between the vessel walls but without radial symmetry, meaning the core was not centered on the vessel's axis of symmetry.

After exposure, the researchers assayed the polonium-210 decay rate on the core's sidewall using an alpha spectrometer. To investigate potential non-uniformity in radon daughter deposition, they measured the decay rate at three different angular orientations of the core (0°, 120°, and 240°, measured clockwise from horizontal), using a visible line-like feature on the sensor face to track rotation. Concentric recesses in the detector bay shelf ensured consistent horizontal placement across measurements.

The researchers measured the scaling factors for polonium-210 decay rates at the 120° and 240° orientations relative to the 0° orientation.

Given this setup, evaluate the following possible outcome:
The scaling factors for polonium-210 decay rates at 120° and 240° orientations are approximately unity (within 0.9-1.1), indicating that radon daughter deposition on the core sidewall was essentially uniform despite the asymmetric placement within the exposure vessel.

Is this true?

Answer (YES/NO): NO